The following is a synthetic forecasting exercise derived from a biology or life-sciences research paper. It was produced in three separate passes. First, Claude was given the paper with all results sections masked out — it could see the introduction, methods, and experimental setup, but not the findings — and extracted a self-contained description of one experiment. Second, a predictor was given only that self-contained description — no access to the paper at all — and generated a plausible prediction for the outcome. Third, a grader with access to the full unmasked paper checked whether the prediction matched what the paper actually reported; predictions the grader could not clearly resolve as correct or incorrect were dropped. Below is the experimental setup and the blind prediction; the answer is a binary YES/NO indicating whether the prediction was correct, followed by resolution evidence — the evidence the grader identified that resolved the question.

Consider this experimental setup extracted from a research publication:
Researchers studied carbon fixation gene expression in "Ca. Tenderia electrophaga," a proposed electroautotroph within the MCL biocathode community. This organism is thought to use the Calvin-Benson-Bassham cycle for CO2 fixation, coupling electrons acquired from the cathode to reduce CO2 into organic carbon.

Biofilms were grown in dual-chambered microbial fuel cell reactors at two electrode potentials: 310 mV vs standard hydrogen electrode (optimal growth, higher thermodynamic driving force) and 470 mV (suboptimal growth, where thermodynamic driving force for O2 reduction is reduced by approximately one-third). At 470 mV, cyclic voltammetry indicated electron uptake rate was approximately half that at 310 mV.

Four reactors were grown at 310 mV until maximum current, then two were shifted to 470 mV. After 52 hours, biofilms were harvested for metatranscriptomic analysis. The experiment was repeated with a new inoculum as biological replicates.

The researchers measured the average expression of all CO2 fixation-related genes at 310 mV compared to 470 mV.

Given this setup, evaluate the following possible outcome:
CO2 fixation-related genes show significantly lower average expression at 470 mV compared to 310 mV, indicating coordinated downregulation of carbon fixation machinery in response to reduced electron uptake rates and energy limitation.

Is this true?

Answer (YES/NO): YES